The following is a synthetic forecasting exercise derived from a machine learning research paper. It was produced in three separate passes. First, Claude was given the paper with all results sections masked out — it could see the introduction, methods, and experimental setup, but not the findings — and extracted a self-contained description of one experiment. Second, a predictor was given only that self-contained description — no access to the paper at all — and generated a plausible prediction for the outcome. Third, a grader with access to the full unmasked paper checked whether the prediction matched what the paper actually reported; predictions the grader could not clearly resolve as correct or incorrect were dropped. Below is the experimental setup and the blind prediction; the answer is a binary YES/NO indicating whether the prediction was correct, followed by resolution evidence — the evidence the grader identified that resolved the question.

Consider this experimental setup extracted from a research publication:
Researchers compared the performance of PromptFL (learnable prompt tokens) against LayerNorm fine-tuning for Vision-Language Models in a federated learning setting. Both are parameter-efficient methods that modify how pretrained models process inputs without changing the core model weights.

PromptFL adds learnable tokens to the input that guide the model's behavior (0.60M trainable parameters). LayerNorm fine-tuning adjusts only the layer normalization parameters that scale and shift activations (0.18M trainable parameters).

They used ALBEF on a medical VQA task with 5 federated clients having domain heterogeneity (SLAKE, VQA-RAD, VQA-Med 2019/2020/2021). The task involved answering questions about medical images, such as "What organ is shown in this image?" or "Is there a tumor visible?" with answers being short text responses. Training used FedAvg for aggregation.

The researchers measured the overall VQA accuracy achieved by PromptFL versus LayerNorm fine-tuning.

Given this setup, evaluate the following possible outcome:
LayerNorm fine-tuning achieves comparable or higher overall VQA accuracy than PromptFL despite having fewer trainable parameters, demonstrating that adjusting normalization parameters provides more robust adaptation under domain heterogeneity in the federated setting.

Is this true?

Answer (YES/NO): YES